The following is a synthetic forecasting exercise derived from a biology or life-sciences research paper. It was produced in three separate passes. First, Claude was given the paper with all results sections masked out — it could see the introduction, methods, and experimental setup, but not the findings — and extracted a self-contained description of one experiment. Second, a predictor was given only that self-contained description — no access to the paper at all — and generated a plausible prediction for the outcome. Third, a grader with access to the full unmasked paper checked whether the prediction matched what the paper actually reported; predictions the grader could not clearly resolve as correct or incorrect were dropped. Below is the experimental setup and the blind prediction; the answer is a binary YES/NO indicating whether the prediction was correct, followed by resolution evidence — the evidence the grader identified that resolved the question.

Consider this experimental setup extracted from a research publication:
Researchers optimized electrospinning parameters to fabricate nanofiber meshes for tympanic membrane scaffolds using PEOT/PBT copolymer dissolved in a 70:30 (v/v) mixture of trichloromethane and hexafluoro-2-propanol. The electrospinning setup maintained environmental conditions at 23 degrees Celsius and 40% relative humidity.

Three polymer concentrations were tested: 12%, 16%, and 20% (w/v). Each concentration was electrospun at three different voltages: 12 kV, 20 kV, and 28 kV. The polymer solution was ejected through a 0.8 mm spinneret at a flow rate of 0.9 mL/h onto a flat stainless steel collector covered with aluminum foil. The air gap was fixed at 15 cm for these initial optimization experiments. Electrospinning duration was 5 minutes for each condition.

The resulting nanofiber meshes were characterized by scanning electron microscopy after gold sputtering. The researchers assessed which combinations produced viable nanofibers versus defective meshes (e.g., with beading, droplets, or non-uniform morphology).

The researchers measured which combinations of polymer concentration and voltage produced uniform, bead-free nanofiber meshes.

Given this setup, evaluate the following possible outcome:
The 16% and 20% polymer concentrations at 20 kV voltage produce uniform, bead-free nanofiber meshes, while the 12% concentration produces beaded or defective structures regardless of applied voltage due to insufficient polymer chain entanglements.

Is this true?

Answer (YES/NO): NO